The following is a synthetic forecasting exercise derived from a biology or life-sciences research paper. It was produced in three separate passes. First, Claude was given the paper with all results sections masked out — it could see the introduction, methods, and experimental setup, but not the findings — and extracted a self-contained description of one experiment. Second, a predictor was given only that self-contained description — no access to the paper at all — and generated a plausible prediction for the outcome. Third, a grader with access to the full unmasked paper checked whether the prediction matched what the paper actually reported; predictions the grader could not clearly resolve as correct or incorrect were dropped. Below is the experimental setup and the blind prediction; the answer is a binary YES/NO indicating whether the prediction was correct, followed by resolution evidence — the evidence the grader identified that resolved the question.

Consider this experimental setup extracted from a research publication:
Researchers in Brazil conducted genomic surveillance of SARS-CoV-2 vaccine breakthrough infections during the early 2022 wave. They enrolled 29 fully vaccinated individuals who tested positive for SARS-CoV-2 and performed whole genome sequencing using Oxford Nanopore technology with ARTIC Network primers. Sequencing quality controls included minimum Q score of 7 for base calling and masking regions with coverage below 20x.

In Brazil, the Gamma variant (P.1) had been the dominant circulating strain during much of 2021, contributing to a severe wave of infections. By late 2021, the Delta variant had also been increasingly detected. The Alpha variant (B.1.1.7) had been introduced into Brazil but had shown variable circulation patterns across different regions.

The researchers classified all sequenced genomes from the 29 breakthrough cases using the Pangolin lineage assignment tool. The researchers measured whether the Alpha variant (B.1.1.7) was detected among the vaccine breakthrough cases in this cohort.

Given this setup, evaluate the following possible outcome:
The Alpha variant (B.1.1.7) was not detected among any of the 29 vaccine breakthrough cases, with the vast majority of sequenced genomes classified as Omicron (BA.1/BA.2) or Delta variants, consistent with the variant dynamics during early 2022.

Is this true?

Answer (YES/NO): YES